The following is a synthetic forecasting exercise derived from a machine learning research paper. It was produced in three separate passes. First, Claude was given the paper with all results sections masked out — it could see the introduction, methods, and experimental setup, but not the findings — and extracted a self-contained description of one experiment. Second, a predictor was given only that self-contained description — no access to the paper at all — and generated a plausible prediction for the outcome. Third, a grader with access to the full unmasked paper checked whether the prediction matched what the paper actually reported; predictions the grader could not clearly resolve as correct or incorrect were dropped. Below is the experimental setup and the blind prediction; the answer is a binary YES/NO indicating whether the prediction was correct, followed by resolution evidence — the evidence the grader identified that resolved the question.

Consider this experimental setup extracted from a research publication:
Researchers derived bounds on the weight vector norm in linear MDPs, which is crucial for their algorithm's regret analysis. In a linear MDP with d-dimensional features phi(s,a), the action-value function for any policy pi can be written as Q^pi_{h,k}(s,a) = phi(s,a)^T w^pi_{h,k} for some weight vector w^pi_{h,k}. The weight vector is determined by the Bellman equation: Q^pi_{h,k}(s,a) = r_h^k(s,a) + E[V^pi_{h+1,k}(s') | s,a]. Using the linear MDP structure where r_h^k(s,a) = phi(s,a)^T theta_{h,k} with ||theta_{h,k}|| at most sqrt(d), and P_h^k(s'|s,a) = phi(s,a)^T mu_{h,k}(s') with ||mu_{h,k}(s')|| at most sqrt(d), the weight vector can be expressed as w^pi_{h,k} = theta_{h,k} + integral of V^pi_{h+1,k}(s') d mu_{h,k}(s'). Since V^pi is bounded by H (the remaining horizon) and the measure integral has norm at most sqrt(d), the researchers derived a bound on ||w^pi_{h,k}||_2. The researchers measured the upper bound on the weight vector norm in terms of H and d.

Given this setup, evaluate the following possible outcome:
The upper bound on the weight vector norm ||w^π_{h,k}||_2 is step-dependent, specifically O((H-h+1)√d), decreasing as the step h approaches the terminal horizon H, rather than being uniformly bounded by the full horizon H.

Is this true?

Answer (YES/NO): NO